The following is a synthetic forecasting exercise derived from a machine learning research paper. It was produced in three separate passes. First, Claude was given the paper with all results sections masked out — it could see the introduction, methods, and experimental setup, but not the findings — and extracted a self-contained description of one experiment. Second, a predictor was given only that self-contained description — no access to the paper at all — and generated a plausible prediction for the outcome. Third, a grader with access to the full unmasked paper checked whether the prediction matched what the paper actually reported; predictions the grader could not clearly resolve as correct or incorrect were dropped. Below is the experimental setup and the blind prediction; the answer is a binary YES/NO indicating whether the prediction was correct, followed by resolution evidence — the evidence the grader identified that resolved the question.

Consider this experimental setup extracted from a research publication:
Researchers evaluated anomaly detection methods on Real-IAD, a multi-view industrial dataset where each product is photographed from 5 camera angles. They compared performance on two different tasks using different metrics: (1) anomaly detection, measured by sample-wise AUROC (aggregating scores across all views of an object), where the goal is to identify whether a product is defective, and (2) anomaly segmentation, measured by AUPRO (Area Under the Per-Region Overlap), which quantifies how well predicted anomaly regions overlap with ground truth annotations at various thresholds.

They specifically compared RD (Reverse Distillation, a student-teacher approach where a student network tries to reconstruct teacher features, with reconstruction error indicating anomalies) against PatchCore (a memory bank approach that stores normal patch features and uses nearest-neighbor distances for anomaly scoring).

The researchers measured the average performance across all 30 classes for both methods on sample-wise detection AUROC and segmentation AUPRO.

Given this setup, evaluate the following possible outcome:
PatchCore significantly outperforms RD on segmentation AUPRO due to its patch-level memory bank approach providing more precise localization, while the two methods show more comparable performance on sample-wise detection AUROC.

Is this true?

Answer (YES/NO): NO